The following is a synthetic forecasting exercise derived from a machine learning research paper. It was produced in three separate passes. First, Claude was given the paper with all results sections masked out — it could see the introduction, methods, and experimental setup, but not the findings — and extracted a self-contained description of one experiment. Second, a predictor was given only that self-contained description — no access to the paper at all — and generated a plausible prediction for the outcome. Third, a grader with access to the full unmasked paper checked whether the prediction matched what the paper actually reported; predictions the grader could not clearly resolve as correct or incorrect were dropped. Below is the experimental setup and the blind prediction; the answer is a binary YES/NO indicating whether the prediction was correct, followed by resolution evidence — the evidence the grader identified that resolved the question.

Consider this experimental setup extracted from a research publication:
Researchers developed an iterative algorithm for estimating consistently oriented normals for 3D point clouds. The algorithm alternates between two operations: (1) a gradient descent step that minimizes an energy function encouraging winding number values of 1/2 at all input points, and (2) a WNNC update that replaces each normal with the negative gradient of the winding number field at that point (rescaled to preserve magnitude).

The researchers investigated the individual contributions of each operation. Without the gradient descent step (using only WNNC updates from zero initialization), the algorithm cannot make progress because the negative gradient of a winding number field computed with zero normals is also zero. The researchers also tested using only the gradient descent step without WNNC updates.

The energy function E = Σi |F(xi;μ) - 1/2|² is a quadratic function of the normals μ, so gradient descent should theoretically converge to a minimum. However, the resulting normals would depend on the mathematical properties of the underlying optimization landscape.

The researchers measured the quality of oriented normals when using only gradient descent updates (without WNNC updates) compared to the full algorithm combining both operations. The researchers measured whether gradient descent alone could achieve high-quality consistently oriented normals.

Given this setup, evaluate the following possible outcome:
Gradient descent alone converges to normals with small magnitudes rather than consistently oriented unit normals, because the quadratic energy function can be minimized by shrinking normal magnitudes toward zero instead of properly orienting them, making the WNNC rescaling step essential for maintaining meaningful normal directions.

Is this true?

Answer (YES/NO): NO